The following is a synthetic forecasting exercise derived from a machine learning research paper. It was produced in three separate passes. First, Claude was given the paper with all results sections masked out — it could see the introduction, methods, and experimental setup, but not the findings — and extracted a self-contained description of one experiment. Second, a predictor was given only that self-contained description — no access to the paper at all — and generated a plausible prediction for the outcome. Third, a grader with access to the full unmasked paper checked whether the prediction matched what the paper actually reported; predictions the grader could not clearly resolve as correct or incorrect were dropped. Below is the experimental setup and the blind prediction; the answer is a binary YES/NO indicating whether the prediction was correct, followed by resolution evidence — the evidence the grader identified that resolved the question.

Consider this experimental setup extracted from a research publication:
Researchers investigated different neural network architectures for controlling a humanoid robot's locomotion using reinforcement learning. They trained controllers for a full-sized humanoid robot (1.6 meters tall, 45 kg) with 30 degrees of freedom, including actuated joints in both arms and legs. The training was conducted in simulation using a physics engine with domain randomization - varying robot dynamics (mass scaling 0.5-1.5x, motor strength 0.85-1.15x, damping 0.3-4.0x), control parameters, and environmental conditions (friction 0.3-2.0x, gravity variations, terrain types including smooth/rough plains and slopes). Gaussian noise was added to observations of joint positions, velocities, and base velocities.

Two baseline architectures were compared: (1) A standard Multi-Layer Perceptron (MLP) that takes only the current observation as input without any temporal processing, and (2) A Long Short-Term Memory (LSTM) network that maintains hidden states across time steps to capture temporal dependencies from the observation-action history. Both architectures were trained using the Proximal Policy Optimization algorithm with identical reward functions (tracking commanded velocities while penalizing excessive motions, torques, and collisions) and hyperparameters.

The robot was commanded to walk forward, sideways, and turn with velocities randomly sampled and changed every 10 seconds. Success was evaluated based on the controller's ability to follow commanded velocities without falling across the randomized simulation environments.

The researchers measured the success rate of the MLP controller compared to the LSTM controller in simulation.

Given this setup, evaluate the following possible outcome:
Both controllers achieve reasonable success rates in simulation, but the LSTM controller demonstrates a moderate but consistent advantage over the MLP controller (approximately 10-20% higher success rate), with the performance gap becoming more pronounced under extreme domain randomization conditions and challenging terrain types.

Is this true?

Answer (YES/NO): YES